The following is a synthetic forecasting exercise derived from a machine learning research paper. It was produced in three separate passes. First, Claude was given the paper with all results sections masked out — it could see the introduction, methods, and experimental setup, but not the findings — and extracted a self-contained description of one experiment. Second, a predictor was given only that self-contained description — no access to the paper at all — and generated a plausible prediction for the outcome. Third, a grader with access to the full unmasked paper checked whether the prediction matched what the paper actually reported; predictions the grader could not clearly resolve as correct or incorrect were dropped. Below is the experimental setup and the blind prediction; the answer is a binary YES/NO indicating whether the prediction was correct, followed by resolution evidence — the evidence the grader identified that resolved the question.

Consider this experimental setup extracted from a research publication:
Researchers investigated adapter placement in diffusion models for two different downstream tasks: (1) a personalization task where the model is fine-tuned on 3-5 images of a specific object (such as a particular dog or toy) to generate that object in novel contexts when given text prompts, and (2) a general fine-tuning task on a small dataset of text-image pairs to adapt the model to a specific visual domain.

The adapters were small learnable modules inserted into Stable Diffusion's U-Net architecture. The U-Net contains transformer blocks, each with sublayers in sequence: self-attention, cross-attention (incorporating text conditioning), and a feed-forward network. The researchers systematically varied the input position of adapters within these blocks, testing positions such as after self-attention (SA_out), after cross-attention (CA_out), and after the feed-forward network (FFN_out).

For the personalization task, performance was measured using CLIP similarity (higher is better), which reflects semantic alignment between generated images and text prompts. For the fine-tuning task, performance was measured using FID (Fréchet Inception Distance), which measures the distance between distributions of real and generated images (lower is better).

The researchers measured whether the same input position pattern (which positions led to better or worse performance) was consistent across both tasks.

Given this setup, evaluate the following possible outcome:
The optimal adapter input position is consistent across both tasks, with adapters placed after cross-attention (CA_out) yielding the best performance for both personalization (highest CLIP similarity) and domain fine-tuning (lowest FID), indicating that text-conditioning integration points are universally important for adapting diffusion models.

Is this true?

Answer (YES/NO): YES